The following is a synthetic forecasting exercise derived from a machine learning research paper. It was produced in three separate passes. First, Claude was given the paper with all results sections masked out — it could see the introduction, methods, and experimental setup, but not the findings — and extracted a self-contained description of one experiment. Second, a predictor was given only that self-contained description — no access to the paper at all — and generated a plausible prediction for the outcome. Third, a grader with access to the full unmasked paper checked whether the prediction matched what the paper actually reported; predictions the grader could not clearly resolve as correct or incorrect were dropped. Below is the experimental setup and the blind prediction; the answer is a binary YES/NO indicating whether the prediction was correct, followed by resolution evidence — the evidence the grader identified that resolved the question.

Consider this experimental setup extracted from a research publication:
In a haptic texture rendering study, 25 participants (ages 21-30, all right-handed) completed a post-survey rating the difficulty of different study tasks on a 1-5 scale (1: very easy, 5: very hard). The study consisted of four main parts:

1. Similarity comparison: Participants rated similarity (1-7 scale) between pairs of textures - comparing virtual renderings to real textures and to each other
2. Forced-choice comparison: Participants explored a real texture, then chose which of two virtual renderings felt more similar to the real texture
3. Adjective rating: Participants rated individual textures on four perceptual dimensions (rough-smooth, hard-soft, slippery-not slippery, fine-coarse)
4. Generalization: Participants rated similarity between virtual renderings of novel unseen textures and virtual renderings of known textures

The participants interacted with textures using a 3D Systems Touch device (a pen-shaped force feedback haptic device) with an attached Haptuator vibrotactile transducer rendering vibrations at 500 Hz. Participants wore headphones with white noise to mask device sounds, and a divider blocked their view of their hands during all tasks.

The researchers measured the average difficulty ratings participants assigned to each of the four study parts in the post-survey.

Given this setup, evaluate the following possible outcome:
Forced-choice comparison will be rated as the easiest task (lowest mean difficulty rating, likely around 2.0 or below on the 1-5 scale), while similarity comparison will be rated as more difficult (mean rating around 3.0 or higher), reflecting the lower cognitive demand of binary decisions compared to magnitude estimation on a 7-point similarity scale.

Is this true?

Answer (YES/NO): NO